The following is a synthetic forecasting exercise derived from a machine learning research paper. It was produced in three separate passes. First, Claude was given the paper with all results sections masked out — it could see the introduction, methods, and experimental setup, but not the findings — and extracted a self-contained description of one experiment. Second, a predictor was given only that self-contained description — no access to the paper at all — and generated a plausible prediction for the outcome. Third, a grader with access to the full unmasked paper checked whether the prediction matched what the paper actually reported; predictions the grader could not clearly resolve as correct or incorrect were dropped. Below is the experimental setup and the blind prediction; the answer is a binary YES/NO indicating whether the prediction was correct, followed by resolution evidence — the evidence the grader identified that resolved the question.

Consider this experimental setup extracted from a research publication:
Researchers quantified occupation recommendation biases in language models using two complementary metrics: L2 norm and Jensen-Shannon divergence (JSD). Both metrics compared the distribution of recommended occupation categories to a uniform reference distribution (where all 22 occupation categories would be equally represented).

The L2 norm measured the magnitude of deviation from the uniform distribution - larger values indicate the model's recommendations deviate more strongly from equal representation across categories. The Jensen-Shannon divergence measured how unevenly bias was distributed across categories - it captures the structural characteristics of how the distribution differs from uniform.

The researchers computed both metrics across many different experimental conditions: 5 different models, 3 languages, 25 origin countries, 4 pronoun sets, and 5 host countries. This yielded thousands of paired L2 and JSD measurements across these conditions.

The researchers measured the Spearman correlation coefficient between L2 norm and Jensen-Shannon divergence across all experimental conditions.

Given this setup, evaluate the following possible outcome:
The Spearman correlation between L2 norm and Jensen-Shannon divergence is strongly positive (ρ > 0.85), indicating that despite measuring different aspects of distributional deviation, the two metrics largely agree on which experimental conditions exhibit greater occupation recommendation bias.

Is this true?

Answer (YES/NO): YES